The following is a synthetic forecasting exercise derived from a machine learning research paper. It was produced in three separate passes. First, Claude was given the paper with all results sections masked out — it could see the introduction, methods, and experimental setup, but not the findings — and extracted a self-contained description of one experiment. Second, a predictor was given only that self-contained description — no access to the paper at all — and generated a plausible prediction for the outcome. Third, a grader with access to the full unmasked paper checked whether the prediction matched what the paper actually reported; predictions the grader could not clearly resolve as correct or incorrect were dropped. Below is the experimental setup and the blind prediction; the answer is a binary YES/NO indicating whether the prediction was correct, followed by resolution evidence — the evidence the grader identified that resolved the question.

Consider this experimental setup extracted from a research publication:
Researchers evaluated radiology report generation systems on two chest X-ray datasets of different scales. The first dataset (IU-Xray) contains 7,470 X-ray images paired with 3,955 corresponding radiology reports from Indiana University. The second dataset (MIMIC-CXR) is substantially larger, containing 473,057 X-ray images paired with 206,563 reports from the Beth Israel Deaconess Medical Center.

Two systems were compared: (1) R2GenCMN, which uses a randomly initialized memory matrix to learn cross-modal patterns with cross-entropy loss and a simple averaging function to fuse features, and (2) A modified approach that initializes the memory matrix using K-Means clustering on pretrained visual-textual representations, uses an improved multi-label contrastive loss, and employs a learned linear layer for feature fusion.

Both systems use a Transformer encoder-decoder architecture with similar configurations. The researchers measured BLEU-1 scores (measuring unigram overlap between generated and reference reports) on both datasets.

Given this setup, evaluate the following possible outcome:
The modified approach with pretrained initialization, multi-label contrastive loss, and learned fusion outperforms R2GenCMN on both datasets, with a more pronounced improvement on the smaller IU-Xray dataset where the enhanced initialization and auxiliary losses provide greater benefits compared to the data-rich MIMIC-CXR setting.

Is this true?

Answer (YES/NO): NO